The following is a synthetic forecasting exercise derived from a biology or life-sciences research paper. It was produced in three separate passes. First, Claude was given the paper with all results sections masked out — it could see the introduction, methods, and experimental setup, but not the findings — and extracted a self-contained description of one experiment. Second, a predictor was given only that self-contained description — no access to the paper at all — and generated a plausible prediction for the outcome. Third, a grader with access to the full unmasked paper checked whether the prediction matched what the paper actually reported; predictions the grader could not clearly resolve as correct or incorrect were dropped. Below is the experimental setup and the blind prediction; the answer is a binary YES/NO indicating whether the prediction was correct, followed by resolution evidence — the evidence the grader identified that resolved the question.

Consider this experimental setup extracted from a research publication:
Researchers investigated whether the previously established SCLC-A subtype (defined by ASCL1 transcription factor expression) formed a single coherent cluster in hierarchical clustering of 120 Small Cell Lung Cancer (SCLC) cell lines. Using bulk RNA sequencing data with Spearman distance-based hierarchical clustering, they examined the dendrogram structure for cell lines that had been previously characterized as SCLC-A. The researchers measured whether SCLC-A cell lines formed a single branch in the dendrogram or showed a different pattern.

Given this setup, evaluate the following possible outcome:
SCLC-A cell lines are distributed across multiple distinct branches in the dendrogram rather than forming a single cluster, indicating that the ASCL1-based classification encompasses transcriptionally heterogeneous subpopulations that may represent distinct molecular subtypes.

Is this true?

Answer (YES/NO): YES